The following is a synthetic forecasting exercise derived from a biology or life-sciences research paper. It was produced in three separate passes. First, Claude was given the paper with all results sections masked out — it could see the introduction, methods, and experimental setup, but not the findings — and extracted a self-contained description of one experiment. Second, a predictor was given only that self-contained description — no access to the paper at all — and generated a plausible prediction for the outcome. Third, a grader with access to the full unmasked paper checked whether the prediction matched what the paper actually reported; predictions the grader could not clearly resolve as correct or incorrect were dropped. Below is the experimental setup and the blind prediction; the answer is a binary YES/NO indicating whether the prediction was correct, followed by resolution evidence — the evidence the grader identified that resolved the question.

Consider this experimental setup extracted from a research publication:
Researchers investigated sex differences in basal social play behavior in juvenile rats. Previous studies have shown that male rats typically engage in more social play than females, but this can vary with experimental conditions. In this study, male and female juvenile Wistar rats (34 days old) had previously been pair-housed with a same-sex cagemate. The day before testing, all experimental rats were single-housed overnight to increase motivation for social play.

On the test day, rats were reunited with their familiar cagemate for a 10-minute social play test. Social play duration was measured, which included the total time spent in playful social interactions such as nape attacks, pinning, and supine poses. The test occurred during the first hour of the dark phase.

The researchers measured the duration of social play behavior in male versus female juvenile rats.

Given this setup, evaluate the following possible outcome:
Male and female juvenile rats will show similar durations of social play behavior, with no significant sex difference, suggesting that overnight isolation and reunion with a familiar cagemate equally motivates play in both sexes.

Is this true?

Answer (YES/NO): YES